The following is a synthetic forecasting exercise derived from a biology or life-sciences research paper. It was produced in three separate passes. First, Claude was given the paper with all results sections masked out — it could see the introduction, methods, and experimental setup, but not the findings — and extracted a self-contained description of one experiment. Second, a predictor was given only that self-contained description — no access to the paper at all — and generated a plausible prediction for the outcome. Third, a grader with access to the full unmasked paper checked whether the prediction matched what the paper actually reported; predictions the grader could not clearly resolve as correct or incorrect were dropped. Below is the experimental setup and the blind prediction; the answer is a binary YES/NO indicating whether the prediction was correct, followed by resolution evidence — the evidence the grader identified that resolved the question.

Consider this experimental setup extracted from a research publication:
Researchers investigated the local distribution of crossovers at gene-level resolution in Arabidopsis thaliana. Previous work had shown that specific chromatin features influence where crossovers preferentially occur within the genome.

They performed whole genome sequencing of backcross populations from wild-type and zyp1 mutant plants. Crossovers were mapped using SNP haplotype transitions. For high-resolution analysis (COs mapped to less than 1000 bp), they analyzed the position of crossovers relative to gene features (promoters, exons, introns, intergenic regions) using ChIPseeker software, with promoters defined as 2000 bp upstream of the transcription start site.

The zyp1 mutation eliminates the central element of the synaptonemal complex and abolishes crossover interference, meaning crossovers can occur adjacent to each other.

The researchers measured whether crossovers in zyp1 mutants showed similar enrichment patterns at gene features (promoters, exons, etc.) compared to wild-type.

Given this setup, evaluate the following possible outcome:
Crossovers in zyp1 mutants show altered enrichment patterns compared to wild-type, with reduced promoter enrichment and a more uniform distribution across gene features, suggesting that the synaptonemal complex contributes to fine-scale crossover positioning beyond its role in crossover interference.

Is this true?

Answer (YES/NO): NO